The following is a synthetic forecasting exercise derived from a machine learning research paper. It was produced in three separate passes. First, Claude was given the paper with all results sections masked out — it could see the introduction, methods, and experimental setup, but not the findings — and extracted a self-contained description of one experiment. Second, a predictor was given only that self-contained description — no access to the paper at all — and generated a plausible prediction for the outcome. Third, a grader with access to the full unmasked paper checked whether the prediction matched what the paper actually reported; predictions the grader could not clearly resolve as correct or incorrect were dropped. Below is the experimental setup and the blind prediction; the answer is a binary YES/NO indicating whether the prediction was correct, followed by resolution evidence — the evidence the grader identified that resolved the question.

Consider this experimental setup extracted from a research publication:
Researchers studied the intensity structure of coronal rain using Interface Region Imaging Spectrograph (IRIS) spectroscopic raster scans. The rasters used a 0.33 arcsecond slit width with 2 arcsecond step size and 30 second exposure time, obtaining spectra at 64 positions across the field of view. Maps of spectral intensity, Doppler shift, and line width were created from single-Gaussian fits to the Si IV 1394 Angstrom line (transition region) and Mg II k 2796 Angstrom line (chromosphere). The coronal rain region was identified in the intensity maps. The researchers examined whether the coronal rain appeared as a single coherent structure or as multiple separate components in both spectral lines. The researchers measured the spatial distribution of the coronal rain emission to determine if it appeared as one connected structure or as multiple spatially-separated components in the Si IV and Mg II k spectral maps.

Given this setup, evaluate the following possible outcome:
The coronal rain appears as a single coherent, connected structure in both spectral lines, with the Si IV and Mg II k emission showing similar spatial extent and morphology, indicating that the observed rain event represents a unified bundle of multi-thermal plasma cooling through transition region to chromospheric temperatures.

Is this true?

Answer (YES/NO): NO